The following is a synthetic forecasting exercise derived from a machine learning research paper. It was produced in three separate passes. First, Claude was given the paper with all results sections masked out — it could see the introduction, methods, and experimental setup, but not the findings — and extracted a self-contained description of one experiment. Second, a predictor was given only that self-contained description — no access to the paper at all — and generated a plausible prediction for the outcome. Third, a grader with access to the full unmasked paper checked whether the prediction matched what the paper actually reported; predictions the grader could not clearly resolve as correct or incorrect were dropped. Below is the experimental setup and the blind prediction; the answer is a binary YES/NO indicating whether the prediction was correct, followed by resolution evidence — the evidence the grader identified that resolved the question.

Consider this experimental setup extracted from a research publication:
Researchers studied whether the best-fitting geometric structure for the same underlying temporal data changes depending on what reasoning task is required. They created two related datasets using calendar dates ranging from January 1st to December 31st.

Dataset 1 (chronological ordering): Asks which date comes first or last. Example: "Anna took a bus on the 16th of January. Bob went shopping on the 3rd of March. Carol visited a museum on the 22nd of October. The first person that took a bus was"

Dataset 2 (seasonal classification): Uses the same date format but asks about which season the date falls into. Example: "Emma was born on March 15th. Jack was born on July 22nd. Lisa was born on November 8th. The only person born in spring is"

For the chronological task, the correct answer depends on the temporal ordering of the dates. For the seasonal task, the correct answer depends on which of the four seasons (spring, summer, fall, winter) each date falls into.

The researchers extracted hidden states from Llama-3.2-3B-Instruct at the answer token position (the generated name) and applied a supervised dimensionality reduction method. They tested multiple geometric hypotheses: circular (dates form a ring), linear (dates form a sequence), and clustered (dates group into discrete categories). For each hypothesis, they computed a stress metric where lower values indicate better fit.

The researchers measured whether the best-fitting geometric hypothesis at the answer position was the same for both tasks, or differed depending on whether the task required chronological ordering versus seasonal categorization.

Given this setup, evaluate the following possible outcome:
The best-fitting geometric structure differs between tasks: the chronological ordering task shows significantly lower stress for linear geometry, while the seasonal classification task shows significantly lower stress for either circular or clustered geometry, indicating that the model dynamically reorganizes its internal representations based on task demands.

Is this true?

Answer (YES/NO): NO